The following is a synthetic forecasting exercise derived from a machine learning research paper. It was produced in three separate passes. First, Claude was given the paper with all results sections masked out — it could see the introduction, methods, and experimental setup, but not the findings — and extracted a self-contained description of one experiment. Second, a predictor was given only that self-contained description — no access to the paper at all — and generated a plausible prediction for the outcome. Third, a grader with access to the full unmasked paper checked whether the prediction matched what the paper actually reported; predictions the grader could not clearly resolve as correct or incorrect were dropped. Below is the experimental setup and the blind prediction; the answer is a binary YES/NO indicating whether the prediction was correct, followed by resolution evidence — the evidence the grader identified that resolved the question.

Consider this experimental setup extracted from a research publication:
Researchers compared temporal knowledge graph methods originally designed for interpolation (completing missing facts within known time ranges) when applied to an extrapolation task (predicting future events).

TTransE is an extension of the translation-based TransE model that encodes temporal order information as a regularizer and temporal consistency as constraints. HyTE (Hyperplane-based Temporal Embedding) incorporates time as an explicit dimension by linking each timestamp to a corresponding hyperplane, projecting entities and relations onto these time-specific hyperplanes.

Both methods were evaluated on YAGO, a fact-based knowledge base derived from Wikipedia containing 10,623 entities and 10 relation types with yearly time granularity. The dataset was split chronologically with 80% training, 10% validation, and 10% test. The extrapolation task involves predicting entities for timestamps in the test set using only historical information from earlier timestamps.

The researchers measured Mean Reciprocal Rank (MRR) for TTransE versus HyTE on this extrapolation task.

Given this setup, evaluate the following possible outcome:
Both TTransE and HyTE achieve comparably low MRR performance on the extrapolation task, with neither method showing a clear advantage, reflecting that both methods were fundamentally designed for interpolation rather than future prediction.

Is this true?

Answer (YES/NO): NO